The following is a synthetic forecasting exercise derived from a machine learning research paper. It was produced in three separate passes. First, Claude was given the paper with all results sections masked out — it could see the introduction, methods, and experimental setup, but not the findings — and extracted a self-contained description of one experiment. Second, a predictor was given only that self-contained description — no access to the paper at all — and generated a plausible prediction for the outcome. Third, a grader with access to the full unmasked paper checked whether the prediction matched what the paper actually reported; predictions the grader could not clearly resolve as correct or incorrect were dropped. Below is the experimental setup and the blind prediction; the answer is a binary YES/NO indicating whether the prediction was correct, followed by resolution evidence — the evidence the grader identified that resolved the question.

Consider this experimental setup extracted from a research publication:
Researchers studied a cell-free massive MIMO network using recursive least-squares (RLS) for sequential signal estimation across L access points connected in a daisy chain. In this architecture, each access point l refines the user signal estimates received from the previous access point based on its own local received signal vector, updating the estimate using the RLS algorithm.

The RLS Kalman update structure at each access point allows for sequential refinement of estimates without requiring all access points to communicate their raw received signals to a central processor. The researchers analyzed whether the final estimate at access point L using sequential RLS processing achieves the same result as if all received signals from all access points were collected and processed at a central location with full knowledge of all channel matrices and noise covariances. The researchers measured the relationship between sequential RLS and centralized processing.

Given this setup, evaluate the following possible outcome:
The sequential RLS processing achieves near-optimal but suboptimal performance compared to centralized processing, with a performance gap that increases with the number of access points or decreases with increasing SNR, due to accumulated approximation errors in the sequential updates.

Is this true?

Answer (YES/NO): NO